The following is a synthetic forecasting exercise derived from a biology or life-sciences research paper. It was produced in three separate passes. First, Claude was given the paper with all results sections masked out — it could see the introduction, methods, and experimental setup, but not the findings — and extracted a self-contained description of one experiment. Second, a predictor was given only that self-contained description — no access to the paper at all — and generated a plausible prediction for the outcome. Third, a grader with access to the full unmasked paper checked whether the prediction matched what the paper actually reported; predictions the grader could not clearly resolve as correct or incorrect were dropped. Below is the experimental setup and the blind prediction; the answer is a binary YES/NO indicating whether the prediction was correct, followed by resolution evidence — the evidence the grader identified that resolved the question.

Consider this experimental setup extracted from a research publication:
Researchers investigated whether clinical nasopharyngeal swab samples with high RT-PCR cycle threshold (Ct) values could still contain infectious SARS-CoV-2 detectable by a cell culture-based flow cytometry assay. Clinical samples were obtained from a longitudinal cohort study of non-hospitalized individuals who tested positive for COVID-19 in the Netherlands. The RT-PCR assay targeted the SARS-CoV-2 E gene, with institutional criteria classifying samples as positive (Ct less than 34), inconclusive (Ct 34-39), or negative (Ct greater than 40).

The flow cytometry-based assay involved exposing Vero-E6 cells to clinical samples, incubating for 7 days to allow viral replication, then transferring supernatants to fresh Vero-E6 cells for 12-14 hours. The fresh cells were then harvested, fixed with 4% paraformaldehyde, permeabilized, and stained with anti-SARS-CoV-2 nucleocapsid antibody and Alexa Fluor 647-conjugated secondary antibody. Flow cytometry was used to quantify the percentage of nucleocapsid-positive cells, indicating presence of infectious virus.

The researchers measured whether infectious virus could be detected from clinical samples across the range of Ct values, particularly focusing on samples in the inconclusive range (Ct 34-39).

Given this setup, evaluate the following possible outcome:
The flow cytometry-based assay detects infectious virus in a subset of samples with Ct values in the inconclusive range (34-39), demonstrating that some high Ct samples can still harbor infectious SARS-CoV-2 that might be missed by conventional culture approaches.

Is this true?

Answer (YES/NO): YES